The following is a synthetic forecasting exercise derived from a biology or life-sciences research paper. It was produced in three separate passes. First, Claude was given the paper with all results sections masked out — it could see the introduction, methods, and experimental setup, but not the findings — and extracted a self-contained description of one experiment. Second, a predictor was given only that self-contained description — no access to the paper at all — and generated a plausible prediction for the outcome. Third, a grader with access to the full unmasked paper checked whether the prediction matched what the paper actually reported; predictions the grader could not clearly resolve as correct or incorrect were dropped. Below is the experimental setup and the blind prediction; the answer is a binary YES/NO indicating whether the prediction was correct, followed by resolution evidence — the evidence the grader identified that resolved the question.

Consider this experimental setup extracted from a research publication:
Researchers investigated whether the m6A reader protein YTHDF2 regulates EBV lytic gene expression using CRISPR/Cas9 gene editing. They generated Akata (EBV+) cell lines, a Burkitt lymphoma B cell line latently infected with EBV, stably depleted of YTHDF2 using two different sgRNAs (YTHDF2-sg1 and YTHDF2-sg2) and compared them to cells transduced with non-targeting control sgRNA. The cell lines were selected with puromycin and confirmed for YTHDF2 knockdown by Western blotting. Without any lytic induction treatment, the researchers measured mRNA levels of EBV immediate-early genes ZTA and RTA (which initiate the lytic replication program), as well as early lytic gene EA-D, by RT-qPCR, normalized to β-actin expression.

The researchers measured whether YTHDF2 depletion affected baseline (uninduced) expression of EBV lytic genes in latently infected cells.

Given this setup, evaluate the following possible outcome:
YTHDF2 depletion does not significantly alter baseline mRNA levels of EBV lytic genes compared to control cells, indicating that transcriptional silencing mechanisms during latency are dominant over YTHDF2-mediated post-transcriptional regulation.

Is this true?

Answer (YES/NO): NO